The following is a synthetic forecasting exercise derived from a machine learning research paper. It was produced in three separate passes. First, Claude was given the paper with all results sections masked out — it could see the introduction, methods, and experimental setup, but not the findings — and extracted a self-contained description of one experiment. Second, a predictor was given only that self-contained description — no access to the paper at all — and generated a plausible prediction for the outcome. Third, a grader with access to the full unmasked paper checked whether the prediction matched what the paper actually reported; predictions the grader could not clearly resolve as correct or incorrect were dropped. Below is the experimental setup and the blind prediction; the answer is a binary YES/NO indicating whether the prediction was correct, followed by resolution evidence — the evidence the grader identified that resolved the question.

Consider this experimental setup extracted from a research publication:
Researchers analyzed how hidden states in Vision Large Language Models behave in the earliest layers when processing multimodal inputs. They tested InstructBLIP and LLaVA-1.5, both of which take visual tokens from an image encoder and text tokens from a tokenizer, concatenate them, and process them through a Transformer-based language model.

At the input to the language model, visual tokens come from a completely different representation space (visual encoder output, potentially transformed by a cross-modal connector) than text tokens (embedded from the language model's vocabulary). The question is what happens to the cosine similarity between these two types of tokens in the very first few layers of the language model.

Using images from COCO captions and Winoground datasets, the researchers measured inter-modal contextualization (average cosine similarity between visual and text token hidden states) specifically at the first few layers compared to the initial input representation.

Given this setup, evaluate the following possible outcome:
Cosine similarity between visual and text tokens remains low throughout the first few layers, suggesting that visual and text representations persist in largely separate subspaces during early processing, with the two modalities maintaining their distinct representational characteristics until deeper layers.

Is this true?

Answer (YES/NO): NO